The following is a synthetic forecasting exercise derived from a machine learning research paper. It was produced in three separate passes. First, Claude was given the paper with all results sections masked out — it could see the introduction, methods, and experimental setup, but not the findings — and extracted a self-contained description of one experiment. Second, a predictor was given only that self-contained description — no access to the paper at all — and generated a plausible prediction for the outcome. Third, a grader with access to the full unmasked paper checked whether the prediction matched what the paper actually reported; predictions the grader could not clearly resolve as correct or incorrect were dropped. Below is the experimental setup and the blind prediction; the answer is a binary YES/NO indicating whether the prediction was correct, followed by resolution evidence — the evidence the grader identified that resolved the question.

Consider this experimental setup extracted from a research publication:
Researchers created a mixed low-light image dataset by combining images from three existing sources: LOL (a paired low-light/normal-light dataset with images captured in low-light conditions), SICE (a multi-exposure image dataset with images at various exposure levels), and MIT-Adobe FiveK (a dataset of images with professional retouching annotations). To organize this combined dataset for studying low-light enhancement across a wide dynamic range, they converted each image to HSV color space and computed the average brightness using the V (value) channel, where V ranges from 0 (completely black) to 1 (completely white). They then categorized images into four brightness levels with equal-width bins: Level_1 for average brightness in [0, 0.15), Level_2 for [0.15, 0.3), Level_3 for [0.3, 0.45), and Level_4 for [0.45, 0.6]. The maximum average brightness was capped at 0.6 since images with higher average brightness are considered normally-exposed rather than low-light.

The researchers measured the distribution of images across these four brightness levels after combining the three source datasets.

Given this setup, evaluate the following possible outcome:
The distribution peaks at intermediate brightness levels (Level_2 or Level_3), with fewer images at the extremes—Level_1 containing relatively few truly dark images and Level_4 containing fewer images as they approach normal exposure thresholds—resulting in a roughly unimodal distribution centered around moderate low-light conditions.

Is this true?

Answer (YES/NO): NO